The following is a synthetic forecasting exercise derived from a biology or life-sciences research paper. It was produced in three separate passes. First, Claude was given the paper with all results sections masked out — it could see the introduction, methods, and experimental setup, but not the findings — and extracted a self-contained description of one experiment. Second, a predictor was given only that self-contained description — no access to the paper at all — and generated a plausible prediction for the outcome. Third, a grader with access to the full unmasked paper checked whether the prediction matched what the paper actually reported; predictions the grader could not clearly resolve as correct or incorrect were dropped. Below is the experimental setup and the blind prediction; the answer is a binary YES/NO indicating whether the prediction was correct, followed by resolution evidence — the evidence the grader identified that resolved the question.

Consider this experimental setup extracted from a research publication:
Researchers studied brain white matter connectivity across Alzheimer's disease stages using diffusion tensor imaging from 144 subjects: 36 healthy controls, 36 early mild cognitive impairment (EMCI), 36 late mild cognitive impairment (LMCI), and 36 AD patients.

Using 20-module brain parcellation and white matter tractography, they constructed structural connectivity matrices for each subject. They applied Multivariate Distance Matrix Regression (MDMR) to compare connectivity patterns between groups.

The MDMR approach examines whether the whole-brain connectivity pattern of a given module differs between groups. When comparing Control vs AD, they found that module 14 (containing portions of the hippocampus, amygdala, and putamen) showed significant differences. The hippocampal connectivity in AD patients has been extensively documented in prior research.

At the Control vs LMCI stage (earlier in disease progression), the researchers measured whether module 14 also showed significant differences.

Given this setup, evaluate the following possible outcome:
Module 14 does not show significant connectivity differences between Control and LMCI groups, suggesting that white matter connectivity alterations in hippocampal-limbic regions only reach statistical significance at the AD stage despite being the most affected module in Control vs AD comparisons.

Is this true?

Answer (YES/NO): NO